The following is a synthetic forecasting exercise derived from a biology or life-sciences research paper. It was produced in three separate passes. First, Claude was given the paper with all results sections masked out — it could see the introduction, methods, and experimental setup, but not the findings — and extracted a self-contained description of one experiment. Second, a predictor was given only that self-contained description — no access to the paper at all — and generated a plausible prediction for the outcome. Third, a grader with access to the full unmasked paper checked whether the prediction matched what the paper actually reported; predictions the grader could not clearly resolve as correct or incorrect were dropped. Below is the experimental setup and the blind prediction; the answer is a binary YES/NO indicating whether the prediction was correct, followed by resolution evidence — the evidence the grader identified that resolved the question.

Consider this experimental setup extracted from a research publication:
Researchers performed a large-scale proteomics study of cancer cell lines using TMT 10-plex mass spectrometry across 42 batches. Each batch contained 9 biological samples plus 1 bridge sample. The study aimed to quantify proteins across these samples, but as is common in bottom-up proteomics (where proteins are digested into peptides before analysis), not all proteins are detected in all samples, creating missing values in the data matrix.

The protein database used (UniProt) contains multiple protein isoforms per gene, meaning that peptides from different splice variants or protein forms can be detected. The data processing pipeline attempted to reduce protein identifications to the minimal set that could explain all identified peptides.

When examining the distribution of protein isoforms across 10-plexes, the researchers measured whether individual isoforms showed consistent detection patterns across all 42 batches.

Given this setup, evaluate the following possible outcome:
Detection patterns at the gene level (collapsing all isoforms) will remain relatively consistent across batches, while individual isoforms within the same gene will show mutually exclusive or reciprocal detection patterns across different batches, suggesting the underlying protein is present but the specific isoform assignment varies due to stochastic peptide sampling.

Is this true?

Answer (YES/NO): NO